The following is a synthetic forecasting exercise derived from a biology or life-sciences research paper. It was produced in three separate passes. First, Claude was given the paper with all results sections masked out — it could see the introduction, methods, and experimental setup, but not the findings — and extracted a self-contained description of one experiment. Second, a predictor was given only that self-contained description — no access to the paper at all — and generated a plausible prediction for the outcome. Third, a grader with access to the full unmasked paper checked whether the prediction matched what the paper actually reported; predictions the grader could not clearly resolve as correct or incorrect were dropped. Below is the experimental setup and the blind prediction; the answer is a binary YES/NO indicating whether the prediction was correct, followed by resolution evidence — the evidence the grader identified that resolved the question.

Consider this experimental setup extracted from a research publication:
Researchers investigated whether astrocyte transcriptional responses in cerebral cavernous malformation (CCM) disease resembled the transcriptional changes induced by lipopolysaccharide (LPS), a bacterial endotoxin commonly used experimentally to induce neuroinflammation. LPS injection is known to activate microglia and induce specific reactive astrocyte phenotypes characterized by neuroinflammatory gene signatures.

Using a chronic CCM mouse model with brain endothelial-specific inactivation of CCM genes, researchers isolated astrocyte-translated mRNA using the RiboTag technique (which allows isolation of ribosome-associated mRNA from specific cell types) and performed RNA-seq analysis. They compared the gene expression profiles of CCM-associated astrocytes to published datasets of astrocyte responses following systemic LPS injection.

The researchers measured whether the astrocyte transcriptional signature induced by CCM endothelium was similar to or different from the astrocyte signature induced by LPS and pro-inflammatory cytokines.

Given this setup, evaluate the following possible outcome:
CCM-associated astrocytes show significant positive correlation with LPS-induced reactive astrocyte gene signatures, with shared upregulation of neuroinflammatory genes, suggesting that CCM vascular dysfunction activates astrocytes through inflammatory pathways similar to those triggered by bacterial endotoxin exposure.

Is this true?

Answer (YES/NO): NO